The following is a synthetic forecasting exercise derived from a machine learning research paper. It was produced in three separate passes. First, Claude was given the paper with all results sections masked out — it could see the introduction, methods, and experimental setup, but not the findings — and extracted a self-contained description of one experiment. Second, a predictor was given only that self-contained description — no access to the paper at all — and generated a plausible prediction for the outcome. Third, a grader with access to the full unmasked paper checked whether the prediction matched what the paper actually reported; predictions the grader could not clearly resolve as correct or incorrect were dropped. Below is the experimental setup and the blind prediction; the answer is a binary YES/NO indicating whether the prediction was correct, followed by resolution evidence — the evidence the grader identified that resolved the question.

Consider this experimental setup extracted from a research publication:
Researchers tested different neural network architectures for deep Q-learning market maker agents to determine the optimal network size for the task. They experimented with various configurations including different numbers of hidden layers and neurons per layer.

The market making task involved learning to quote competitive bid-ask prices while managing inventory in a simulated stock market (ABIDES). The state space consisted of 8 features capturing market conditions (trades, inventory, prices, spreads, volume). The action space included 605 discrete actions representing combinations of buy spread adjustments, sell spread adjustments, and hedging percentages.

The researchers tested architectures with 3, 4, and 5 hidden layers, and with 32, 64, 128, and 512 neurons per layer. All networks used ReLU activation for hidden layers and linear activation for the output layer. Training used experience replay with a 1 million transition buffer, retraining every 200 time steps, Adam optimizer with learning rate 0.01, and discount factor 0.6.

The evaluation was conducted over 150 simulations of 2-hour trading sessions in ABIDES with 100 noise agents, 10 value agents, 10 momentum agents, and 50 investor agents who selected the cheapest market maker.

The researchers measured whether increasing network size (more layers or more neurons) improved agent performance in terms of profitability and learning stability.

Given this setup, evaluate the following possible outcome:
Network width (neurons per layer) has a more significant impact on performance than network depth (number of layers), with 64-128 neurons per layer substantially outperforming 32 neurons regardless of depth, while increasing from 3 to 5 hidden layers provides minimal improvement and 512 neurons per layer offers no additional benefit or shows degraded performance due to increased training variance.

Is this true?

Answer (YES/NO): NO